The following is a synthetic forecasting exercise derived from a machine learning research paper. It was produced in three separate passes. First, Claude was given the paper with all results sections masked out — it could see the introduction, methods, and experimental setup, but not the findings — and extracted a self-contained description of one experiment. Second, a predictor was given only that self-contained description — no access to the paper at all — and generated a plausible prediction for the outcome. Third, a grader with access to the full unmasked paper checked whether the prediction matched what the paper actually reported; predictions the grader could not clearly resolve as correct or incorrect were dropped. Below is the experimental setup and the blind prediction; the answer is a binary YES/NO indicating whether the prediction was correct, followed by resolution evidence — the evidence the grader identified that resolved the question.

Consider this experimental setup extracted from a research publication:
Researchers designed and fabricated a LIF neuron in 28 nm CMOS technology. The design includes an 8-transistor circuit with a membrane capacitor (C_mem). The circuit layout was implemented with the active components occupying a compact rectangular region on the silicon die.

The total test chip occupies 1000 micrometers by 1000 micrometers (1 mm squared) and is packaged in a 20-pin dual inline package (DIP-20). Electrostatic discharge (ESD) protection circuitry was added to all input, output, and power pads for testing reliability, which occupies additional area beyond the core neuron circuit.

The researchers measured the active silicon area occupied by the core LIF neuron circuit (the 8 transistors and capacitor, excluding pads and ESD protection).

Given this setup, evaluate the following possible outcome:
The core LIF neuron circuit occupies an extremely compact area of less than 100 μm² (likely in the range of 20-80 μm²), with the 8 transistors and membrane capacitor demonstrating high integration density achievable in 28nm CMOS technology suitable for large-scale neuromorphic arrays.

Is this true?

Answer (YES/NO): YES